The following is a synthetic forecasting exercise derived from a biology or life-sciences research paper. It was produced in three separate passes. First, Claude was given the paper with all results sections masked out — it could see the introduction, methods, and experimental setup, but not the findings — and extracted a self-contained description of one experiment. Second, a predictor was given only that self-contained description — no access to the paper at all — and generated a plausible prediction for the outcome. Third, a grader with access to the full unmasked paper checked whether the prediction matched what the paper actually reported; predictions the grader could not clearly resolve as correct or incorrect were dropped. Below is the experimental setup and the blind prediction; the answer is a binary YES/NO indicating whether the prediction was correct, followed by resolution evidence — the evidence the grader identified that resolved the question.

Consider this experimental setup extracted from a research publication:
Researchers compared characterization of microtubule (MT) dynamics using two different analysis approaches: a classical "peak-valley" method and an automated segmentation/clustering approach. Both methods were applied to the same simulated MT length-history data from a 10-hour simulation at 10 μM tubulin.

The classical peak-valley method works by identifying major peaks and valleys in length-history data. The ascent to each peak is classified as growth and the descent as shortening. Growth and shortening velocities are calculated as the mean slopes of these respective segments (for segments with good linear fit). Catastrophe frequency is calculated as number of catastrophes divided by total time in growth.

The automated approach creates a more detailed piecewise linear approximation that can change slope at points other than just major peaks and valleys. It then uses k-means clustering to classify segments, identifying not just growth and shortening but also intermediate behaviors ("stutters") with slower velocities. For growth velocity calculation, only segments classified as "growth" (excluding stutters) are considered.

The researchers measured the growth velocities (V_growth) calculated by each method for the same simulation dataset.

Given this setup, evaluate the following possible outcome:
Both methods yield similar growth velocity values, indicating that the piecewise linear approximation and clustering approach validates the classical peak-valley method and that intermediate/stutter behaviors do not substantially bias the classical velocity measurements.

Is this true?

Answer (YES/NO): YES